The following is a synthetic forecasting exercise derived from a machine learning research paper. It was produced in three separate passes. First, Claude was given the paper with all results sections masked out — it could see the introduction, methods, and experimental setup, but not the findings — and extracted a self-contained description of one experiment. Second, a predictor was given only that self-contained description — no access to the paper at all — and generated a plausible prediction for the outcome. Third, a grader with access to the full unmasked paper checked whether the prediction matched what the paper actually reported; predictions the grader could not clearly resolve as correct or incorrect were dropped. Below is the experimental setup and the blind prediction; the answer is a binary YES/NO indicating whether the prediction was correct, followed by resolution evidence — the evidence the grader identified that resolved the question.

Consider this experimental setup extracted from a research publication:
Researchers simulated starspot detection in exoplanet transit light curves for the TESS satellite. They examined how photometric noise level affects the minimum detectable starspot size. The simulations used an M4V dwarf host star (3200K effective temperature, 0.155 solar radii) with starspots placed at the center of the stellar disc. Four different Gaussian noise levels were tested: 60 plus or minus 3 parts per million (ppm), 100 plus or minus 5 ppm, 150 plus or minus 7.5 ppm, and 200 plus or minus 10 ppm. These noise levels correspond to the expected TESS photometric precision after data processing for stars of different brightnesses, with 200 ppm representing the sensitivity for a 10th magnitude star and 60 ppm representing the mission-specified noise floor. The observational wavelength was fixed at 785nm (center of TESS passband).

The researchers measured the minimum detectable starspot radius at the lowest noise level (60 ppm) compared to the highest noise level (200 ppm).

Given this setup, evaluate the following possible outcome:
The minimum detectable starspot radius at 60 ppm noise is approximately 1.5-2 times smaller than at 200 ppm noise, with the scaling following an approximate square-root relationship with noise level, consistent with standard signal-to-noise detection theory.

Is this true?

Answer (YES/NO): NO